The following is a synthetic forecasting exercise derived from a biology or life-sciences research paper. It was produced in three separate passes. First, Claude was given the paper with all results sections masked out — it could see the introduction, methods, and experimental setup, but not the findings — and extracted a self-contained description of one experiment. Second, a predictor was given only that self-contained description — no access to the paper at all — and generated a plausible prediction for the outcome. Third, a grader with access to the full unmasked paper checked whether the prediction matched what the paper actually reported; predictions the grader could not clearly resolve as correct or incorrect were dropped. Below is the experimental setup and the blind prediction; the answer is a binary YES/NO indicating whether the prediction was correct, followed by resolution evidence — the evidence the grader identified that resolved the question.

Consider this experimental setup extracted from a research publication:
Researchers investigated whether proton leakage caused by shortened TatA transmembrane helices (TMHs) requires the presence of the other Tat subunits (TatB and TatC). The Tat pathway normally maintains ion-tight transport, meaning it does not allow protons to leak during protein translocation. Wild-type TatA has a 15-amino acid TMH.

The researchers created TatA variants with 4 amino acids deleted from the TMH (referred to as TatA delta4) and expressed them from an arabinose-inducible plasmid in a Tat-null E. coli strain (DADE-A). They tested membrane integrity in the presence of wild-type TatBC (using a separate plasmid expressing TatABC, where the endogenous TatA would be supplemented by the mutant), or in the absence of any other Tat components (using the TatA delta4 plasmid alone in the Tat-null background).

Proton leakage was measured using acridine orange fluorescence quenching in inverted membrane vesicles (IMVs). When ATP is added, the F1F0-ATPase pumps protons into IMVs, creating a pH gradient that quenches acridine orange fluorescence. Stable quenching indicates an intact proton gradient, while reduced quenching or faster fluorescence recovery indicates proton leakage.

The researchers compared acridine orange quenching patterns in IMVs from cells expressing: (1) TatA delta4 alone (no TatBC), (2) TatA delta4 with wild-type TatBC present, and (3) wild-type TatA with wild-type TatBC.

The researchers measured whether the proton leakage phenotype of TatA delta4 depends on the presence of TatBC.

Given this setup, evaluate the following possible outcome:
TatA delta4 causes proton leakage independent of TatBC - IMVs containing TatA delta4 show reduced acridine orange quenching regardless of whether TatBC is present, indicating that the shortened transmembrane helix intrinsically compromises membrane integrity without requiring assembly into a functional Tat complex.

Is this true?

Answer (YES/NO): YES